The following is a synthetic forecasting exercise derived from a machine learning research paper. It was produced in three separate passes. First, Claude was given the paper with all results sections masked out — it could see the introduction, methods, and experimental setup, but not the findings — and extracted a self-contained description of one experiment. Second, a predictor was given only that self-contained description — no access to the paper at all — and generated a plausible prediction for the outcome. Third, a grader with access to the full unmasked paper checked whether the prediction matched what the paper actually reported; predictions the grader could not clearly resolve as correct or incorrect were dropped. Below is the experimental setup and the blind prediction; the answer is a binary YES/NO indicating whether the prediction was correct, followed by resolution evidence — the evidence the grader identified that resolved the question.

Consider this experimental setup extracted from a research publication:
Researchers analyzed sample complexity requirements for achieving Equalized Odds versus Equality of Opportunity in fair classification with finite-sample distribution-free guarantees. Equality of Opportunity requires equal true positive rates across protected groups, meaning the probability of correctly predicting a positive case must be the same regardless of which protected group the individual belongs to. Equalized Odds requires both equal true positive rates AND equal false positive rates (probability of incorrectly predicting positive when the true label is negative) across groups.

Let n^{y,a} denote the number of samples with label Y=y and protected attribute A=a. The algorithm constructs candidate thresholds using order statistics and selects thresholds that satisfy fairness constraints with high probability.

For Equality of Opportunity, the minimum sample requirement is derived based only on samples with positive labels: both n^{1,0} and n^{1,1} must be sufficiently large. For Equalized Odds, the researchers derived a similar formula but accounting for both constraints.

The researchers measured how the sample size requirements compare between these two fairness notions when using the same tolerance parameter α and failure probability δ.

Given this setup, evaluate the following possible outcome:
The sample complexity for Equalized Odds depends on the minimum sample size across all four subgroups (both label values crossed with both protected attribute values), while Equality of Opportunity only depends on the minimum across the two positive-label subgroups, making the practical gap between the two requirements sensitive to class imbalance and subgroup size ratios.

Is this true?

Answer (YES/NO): YES